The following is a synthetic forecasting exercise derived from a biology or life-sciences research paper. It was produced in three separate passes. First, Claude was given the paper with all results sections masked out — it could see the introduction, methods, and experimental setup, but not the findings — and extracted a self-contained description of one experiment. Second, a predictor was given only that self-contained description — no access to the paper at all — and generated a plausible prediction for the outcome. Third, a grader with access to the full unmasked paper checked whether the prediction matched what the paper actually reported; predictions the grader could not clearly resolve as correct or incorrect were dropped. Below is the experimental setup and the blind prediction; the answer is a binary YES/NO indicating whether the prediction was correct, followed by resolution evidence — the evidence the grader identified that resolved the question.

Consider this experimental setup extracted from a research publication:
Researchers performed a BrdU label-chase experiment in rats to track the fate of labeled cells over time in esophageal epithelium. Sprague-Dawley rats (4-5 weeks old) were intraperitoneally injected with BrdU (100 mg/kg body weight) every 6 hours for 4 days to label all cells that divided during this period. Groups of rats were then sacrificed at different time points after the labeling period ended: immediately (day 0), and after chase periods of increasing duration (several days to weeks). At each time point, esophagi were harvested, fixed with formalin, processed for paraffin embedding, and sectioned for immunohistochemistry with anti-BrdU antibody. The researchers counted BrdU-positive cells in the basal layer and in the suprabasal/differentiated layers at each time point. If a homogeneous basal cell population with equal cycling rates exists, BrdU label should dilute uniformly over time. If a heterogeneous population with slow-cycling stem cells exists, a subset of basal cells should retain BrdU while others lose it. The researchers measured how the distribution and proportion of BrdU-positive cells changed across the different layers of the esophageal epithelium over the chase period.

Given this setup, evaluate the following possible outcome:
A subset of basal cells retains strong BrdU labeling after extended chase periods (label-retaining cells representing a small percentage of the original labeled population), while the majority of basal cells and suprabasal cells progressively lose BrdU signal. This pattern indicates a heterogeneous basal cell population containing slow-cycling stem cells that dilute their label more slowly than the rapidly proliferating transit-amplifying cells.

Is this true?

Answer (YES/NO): NO